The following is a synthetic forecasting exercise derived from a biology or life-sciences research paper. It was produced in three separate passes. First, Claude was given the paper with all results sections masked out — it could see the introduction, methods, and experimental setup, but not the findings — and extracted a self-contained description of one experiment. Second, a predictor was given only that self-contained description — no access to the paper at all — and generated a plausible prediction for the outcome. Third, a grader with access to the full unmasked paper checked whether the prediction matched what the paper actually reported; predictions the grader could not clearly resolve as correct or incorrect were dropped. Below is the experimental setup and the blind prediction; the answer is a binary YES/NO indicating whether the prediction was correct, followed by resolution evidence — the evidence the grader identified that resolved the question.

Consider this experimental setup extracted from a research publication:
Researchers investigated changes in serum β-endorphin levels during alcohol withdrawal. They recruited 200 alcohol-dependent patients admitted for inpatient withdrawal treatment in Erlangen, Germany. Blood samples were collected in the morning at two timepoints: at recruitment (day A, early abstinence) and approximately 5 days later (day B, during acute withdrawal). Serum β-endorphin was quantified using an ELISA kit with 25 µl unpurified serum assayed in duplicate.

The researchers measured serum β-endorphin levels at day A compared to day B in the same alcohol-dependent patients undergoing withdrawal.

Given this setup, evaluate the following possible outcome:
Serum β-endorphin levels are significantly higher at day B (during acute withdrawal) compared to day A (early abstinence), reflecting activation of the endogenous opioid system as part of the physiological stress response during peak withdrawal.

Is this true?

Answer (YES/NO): NO